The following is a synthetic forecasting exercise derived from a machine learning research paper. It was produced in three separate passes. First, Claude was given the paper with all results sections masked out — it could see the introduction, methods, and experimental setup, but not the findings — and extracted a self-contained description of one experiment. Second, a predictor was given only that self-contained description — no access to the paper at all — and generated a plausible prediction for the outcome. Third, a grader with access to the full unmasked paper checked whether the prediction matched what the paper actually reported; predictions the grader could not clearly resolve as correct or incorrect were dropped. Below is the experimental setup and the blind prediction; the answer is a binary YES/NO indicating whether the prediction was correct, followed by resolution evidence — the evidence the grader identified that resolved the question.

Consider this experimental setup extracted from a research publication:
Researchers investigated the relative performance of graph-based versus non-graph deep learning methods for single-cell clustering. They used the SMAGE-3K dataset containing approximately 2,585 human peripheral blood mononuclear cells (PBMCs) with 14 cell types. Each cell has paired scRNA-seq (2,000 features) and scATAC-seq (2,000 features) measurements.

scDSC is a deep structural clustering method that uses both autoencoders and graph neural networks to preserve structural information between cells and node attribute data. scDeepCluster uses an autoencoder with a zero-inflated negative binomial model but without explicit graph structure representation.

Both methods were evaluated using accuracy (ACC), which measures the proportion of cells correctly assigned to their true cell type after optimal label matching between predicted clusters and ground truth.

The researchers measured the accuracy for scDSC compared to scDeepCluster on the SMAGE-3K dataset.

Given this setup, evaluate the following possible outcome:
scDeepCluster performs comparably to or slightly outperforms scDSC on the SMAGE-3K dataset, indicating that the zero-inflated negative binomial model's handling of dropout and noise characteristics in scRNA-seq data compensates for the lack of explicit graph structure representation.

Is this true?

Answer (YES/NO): NO